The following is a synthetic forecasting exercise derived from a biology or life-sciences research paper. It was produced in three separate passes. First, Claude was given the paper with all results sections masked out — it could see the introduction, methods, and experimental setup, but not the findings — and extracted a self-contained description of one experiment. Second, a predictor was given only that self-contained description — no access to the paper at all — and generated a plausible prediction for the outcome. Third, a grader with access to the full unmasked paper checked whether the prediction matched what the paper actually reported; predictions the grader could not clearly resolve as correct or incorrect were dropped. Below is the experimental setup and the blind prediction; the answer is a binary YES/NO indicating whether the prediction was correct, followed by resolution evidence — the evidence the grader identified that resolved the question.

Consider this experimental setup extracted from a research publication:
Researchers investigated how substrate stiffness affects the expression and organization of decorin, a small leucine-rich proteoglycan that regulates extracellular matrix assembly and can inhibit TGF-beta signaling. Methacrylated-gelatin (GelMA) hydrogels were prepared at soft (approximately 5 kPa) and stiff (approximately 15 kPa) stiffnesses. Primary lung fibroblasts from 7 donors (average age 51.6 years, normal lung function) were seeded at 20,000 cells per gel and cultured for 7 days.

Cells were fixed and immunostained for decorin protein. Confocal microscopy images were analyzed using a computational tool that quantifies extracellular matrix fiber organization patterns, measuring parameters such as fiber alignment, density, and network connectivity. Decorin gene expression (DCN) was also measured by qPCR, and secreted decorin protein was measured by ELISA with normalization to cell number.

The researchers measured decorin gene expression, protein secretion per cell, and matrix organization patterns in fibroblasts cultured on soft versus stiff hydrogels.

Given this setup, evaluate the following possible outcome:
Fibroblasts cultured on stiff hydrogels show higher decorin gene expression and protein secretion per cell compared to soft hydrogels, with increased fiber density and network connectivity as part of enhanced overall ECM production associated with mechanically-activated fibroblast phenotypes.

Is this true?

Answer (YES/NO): YES